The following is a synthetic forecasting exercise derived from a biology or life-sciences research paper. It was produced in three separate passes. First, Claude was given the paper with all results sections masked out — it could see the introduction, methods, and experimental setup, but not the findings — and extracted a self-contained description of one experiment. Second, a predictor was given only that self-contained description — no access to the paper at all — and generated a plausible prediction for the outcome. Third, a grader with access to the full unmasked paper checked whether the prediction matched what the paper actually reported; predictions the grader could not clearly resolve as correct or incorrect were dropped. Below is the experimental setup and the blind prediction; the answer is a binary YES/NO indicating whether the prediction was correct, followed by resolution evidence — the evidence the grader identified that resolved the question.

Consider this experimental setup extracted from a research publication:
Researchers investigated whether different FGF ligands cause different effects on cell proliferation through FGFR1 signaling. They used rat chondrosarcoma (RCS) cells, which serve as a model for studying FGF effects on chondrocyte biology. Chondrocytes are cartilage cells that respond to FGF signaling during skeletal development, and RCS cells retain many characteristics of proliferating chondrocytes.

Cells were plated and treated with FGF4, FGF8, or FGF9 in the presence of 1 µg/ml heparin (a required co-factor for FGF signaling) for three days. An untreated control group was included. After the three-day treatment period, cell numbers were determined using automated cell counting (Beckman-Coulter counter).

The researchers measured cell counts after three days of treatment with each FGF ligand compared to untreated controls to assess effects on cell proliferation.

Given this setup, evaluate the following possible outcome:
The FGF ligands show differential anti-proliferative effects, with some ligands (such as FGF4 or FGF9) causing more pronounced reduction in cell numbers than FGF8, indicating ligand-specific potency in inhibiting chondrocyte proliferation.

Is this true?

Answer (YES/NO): NO